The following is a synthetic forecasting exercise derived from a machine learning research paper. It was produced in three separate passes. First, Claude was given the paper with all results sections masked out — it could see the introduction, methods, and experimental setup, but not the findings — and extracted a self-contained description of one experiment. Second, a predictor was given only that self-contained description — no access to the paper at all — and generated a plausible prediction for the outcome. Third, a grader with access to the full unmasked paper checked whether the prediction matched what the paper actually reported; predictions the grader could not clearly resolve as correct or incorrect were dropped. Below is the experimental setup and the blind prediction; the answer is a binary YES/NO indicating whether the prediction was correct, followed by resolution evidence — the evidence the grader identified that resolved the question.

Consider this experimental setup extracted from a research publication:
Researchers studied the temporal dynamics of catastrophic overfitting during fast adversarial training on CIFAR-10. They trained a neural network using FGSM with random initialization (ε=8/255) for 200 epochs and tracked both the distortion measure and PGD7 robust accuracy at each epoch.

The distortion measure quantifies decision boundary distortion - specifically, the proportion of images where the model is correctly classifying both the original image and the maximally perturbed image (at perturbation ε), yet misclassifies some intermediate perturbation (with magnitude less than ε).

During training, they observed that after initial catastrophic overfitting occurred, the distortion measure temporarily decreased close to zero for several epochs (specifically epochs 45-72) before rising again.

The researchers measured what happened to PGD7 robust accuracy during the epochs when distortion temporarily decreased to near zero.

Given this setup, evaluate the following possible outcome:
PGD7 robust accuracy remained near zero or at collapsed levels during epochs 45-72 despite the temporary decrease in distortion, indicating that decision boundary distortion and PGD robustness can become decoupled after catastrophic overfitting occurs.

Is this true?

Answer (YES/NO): NO